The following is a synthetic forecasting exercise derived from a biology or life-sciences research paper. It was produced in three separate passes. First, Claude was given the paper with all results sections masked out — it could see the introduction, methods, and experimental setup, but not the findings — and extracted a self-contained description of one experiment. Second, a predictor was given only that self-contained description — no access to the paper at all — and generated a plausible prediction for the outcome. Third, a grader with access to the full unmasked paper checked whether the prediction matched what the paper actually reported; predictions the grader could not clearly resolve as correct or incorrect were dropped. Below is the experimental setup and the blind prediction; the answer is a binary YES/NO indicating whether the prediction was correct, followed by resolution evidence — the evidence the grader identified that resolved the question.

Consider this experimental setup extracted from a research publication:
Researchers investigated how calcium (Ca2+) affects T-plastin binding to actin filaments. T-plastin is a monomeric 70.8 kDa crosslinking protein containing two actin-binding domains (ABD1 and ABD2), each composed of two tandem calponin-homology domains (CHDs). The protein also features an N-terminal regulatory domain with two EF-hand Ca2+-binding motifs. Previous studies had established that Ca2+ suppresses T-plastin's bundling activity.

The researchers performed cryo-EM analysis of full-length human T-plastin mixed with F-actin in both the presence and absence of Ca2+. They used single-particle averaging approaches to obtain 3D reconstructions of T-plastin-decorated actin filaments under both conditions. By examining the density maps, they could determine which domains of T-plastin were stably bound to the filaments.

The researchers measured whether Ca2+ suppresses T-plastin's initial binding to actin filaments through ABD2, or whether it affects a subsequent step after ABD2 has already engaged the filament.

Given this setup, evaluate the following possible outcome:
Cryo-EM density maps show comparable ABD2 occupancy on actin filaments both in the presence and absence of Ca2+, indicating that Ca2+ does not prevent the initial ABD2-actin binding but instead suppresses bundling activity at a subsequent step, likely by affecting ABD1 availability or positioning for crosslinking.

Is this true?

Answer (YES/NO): YES